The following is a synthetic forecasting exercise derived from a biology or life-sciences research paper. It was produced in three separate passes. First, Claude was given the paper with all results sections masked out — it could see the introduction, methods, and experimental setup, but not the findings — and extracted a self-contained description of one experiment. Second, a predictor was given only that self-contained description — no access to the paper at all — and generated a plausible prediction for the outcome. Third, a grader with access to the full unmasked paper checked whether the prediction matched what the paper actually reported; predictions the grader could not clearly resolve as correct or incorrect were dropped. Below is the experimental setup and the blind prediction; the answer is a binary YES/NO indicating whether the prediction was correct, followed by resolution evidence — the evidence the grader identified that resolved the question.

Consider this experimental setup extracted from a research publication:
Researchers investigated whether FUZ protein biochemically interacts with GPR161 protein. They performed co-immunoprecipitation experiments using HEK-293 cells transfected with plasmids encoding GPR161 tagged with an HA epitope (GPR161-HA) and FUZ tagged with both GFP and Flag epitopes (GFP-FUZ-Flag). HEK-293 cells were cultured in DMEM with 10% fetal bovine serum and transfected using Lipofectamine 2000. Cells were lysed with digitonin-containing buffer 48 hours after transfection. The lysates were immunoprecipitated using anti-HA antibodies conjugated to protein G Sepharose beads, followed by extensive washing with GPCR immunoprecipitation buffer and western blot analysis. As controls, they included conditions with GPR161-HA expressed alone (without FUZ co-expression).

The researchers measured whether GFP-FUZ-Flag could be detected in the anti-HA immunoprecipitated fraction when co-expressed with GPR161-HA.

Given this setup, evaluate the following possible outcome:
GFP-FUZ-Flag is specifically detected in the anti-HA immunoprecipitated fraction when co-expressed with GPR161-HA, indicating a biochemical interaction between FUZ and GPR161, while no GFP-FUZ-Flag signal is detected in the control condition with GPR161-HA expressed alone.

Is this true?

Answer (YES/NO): YES